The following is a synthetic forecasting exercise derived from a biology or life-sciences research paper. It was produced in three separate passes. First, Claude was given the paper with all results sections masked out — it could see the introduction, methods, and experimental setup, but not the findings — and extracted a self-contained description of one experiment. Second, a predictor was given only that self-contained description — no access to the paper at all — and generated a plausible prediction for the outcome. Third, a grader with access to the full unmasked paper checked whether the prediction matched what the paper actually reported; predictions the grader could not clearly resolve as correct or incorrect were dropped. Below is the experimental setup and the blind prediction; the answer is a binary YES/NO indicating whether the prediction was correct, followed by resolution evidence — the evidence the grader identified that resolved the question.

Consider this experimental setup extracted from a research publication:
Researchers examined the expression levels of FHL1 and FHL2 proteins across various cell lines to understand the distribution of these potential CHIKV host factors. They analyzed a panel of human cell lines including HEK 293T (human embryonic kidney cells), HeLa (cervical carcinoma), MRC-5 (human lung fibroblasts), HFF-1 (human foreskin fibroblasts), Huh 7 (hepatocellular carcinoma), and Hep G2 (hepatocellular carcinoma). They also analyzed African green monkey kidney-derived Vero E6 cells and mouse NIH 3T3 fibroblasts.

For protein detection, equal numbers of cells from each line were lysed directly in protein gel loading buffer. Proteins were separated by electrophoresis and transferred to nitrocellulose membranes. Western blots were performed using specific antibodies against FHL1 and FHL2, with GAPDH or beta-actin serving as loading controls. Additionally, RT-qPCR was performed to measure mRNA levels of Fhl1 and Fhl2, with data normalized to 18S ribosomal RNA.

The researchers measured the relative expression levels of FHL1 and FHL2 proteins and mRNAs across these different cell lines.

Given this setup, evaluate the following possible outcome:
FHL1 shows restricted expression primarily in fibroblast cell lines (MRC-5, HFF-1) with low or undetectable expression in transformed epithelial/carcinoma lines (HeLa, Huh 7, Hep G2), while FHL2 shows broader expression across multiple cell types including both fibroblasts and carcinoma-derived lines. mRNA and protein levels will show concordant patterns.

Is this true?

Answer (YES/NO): NO